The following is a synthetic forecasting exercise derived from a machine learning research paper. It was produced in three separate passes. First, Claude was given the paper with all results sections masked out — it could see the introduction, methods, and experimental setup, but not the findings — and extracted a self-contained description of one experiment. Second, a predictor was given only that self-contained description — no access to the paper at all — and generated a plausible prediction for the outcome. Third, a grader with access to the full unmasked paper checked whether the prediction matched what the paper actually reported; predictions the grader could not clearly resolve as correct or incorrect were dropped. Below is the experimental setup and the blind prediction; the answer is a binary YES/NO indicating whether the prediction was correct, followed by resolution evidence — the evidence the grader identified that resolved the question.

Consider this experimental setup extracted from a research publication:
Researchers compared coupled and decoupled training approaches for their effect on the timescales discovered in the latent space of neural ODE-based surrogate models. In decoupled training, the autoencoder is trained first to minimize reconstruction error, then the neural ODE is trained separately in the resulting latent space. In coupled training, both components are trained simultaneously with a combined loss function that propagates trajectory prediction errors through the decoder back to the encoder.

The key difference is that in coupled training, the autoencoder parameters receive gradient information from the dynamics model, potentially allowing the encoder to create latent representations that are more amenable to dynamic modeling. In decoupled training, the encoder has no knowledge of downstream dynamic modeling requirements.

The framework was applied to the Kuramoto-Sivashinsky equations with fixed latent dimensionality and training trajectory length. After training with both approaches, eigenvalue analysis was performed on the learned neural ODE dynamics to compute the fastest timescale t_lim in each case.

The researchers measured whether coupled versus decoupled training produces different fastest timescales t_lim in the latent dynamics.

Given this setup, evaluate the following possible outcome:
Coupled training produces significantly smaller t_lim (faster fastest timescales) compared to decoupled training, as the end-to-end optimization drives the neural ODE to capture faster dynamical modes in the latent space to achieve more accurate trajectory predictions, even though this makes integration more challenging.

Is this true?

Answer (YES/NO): NO